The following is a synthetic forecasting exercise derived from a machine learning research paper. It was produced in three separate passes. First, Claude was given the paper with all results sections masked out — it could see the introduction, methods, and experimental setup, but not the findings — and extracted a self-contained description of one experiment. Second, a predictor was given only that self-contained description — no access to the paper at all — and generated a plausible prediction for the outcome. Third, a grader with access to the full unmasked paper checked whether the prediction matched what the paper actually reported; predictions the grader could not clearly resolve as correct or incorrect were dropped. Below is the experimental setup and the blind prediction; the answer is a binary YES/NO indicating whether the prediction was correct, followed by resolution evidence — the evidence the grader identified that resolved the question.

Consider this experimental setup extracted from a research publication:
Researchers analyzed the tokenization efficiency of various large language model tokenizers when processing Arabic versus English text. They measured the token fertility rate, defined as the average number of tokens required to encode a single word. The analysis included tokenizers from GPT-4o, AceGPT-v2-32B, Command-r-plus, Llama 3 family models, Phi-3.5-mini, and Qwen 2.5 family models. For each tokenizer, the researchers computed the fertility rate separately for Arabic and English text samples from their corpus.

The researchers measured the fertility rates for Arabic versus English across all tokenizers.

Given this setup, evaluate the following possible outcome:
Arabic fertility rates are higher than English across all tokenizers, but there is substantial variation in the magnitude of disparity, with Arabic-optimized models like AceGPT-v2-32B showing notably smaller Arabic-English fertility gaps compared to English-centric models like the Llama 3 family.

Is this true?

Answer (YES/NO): NO